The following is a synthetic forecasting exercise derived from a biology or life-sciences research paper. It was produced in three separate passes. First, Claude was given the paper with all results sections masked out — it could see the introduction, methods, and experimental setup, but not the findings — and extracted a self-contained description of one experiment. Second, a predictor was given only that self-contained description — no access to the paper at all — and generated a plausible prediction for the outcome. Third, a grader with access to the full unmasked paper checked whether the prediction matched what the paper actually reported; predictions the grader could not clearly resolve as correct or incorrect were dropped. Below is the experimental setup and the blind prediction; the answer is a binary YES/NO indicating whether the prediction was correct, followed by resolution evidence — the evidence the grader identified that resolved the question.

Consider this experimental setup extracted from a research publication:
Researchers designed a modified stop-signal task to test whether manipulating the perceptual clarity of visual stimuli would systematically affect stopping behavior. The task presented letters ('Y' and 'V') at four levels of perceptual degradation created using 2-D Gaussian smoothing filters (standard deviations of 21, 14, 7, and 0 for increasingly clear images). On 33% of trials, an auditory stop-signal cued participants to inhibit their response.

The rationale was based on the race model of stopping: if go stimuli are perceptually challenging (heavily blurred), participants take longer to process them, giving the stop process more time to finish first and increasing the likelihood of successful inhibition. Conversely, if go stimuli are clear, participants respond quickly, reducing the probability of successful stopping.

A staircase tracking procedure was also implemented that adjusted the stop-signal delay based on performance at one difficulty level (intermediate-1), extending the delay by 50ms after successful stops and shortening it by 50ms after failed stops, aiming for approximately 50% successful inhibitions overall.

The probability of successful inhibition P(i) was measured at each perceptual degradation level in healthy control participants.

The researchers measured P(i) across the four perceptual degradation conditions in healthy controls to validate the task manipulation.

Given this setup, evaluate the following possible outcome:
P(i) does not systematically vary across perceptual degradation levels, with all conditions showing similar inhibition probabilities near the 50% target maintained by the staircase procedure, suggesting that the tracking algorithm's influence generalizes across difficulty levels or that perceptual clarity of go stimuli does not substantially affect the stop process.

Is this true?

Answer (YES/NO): NO